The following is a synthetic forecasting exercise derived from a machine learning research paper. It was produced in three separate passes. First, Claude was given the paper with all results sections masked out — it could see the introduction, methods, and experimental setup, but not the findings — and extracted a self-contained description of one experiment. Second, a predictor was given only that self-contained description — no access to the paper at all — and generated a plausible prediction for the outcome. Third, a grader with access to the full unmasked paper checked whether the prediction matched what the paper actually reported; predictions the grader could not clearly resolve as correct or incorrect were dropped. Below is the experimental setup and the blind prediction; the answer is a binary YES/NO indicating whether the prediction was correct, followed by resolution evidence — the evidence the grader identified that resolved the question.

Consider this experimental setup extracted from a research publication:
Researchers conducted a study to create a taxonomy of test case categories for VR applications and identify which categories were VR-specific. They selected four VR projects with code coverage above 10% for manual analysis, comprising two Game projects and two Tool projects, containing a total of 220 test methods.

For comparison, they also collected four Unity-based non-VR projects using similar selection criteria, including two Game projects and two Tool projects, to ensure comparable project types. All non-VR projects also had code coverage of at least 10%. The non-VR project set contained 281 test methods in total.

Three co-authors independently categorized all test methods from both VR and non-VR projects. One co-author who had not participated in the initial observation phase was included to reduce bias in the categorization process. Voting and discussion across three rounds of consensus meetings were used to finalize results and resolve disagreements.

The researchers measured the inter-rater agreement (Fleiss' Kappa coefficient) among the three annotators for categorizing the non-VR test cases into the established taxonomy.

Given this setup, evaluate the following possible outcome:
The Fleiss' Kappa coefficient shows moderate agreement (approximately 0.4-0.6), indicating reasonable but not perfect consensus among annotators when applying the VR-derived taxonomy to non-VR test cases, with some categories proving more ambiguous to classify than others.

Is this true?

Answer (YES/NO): NO